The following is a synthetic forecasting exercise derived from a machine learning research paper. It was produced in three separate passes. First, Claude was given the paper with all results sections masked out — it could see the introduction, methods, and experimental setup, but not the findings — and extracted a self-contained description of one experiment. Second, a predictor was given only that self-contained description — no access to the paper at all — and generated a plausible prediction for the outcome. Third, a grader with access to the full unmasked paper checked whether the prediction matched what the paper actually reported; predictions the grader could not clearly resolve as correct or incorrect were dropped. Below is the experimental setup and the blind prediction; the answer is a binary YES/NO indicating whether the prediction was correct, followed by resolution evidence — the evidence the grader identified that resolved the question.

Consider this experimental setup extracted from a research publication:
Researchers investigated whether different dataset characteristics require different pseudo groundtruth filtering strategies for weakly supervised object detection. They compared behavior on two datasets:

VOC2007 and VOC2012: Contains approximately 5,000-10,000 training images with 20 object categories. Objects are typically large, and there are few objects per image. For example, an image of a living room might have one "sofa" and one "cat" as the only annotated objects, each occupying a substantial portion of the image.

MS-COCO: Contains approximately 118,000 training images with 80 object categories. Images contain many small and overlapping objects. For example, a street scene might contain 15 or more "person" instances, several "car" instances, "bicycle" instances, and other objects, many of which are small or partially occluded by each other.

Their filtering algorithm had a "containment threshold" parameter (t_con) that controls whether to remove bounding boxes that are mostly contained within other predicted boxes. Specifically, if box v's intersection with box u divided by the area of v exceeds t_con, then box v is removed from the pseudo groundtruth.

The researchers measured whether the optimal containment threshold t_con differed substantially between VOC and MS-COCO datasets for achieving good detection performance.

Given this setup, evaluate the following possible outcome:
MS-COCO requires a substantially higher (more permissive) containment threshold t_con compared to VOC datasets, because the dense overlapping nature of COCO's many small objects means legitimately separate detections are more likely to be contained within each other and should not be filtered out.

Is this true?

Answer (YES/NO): YES